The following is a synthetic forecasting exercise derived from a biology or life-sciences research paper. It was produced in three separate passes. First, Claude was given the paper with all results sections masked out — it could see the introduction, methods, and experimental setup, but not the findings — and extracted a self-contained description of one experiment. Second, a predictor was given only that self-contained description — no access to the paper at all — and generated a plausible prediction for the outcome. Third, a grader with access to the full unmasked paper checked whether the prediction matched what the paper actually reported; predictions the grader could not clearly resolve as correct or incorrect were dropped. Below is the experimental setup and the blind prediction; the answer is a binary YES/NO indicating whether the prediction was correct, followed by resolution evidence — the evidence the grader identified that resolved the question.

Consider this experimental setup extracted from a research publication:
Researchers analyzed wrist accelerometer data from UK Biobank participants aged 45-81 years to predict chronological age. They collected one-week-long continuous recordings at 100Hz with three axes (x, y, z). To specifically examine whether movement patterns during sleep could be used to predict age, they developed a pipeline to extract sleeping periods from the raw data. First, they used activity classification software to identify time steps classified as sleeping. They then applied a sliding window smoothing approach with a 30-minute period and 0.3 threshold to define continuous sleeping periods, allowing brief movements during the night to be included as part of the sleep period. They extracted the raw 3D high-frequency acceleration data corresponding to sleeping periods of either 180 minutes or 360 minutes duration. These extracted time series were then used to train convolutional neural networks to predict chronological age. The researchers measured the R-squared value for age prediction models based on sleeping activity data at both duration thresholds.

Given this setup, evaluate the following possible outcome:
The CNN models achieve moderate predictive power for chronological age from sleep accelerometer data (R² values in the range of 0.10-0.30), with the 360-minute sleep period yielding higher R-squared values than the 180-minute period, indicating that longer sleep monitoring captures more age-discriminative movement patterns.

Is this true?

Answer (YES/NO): NO